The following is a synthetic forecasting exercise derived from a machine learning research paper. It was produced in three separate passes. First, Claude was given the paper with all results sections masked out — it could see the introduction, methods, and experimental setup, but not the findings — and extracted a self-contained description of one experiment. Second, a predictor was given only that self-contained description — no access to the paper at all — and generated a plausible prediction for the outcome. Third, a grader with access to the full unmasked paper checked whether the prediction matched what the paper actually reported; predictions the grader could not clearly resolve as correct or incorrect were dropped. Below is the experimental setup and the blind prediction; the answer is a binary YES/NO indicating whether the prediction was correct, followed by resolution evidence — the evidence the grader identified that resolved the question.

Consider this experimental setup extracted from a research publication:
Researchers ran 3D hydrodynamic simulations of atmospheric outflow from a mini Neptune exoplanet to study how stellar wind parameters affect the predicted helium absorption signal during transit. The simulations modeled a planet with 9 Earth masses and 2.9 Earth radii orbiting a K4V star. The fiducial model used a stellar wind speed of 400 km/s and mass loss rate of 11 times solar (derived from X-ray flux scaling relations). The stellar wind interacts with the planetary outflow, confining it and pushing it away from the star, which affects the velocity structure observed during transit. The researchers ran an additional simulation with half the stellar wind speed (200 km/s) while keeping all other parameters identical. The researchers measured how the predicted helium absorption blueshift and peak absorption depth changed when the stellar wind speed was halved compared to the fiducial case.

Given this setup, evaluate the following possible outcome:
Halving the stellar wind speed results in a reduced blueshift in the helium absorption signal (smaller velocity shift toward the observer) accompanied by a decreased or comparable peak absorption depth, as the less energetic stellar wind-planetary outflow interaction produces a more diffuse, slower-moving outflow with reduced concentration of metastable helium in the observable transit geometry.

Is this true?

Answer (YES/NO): YES